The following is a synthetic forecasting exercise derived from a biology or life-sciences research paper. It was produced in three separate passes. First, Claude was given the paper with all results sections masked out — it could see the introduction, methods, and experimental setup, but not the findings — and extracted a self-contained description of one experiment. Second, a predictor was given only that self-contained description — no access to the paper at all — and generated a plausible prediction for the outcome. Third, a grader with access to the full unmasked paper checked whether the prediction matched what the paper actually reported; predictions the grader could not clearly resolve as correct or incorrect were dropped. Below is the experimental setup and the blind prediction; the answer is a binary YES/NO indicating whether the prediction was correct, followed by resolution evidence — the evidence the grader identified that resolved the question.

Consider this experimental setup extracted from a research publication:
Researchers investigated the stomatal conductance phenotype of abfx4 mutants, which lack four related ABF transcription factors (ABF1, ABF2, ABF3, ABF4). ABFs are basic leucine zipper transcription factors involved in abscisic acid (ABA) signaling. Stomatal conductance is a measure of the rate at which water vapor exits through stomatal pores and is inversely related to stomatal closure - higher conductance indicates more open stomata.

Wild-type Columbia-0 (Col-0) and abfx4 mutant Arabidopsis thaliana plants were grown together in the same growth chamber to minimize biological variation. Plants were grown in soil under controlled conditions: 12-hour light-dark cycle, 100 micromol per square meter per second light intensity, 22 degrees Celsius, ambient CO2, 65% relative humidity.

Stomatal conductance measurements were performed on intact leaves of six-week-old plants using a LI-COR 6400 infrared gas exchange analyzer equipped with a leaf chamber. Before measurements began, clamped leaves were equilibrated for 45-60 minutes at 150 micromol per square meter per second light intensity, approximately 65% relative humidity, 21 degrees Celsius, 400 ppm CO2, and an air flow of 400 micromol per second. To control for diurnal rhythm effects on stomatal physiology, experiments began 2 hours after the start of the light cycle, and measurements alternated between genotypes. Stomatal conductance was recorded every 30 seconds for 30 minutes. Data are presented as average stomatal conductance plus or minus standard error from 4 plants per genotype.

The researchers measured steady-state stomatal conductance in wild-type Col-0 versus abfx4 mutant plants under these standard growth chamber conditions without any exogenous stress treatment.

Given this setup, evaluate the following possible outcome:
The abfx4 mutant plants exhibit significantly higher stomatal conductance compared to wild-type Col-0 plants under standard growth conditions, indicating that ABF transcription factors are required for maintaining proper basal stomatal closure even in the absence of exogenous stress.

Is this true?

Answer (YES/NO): YES